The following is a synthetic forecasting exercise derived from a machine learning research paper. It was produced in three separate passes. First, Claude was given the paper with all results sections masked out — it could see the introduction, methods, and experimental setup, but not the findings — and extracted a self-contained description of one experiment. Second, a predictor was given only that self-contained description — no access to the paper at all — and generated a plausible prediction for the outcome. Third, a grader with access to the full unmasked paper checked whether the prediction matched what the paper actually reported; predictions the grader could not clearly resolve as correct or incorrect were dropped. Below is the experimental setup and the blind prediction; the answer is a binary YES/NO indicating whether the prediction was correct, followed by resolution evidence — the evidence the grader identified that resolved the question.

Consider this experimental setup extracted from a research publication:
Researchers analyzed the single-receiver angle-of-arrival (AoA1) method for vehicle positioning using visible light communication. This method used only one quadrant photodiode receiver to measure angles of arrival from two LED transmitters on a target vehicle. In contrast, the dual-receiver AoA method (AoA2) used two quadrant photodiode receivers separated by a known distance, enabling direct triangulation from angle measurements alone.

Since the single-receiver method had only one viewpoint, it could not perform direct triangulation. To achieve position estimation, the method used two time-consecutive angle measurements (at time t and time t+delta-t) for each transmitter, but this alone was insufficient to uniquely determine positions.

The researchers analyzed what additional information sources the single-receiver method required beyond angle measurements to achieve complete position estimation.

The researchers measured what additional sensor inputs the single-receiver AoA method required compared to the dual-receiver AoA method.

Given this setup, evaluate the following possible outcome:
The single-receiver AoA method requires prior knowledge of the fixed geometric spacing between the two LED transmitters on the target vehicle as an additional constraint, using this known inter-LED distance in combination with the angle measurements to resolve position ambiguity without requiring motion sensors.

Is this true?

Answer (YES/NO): NO